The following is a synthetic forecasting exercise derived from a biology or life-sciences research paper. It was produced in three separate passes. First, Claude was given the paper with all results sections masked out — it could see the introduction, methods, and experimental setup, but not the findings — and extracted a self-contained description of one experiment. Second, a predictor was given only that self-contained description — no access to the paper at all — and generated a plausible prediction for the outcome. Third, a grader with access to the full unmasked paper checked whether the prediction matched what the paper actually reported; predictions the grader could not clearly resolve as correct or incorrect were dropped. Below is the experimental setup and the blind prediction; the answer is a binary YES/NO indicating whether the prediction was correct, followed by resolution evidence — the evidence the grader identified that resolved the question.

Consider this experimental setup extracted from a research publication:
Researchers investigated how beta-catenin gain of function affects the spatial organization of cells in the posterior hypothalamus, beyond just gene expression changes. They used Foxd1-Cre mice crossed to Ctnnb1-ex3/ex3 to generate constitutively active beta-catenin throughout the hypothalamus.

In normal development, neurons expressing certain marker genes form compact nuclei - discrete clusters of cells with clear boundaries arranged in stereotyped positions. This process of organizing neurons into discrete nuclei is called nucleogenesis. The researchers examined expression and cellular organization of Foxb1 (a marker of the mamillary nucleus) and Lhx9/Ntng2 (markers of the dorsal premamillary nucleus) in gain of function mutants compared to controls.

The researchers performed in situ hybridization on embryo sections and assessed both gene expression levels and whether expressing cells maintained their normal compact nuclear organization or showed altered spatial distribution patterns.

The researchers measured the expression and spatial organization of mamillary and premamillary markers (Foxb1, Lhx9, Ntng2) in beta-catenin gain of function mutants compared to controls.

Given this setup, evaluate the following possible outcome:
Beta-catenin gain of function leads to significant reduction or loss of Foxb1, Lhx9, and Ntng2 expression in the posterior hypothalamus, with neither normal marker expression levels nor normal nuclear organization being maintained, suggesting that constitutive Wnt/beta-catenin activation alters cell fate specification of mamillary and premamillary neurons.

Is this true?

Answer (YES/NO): NO